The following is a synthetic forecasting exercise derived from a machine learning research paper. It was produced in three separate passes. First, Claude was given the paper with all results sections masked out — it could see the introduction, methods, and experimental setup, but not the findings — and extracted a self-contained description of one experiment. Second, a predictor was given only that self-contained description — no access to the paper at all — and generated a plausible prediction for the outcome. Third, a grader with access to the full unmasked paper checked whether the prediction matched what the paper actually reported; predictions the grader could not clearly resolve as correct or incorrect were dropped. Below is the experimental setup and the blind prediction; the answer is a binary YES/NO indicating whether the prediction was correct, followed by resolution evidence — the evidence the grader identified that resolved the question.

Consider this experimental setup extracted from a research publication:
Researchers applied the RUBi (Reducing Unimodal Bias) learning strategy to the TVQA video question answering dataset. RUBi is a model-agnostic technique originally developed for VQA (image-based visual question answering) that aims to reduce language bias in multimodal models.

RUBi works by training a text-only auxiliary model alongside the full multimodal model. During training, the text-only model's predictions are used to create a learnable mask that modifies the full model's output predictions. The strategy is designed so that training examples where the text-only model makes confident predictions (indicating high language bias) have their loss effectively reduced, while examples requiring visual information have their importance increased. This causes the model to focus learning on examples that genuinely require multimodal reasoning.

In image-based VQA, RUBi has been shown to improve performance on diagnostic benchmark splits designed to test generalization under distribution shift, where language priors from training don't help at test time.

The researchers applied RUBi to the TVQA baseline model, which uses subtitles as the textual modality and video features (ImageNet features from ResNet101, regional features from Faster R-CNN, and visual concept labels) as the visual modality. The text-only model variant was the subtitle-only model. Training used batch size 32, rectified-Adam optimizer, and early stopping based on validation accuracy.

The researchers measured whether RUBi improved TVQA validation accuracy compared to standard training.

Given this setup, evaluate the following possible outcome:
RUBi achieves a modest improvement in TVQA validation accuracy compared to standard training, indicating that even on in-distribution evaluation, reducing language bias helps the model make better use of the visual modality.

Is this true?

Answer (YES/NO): NO